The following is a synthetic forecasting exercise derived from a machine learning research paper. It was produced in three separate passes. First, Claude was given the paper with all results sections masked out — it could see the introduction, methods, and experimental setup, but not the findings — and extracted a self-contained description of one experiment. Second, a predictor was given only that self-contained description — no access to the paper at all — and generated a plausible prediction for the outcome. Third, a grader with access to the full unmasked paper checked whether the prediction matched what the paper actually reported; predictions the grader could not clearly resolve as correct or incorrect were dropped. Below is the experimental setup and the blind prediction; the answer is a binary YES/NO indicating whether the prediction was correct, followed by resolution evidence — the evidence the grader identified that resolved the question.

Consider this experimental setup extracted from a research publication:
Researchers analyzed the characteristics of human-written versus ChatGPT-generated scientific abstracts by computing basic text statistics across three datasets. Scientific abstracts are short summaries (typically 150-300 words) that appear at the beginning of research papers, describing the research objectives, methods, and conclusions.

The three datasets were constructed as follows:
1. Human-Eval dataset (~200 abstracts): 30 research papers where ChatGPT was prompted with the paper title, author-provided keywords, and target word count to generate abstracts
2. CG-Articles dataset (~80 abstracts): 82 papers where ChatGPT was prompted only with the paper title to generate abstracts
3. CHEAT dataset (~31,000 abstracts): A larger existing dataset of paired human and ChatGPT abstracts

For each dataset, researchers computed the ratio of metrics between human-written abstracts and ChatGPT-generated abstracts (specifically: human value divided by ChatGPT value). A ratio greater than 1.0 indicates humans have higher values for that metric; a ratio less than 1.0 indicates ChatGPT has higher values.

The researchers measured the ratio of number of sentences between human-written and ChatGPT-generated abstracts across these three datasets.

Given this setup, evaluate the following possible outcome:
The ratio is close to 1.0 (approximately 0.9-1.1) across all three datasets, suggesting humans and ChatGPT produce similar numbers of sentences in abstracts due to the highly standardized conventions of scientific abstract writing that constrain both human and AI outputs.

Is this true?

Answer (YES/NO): NO